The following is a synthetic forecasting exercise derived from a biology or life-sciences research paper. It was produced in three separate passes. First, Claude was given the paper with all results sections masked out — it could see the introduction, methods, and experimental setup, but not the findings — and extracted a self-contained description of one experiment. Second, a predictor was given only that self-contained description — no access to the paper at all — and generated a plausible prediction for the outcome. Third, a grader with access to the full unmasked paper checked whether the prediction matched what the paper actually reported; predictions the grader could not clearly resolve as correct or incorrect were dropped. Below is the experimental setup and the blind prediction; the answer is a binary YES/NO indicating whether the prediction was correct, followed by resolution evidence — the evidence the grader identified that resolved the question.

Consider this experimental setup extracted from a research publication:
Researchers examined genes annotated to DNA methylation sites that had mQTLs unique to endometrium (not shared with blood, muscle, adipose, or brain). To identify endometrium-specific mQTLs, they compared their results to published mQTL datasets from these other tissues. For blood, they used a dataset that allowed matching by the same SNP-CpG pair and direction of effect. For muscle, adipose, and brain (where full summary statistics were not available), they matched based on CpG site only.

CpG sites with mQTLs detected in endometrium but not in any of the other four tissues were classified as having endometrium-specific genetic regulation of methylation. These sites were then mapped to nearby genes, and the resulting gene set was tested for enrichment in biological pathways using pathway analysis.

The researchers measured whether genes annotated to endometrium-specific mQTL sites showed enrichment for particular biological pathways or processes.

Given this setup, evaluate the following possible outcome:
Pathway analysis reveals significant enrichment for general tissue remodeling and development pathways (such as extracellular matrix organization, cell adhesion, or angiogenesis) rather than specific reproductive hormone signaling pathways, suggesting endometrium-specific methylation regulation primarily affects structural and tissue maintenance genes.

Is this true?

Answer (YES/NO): NO